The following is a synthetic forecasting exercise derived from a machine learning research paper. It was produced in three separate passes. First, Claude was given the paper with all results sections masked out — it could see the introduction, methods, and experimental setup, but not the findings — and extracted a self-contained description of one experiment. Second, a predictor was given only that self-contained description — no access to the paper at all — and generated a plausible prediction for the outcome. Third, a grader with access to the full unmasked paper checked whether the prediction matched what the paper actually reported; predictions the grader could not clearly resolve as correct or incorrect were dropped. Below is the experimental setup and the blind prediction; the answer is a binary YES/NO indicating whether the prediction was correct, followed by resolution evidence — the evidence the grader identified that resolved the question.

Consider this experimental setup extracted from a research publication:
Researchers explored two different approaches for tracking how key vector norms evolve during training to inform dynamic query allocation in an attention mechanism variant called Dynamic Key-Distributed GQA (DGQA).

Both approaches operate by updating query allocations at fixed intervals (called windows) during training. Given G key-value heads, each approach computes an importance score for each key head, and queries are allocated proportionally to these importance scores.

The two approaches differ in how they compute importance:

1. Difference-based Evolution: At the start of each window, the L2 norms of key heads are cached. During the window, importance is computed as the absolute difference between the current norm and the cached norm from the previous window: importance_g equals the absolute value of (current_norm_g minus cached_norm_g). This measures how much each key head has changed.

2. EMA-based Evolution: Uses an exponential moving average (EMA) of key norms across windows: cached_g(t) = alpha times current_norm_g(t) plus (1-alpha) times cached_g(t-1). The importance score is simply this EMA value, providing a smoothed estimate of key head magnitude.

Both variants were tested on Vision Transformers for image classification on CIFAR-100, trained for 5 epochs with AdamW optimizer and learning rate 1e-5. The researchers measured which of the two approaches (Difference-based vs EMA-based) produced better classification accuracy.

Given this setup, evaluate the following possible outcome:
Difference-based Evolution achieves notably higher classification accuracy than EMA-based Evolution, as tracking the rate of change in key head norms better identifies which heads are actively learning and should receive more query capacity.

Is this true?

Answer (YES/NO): NO